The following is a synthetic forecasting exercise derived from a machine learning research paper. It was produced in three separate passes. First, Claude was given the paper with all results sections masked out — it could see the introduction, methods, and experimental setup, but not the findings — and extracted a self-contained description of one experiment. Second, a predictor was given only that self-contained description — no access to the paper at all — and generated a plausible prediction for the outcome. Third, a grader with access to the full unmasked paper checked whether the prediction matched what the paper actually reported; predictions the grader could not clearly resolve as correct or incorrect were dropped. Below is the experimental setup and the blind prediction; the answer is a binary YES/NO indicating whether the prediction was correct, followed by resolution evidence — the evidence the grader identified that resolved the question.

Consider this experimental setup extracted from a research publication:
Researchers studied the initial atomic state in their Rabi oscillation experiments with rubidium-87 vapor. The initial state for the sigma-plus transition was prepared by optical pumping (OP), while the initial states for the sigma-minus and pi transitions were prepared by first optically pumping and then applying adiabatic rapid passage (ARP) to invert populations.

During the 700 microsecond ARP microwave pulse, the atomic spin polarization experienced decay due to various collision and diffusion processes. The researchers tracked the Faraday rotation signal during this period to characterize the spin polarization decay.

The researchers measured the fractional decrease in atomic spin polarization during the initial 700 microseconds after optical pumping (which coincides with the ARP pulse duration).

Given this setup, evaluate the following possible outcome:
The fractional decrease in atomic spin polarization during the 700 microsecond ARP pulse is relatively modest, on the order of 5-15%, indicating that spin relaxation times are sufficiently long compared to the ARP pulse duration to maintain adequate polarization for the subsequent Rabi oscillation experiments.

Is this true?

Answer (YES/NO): NO